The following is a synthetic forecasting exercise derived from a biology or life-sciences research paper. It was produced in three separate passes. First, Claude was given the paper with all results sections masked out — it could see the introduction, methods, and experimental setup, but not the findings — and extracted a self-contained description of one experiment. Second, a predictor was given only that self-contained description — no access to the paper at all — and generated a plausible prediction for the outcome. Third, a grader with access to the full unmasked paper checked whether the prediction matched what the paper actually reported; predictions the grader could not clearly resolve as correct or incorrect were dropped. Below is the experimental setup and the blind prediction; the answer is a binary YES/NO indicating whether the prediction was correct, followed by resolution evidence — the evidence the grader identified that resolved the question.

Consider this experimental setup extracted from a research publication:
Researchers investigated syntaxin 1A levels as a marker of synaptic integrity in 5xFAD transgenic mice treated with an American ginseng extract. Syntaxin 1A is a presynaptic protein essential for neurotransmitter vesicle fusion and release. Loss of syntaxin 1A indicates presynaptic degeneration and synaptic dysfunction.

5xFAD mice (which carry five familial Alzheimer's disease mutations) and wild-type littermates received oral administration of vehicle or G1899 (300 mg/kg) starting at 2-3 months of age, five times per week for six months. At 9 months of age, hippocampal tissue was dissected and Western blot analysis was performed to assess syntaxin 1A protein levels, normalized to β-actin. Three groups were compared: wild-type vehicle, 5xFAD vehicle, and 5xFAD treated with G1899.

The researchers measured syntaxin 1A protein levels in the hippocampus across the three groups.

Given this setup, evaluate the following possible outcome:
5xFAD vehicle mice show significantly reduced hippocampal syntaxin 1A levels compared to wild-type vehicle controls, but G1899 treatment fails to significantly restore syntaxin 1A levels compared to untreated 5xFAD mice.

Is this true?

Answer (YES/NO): NO